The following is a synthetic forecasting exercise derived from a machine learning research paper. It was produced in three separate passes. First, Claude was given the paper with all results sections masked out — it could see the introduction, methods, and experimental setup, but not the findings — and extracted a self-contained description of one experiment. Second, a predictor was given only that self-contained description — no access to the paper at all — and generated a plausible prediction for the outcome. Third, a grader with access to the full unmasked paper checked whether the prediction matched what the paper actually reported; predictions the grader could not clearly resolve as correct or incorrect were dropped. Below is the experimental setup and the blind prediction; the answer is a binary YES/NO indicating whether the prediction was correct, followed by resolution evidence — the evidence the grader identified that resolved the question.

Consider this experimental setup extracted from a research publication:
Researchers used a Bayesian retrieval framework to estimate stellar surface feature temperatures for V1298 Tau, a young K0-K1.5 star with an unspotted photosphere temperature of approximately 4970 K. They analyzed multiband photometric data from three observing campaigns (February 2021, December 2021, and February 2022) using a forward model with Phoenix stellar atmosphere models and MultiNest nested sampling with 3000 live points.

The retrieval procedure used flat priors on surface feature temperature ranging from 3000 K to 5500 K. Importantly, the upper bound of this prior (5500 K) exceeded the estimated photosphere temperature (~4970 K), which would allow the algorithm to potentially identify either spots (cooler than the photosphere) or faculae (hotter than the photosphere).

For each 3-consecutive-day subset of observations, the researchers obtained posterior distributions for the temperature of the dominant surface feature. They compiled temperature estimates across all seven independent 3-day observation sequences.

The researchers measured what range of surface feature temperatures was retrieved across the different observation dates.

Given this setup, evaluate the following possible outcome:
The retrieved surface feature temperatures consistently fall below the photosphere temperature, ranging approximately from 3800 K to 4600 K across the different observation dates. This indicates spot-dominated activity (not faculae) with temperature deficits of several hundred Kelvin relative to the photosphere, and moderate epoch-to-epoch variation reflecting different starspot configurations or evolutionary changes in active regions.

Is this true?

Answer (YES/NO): NO